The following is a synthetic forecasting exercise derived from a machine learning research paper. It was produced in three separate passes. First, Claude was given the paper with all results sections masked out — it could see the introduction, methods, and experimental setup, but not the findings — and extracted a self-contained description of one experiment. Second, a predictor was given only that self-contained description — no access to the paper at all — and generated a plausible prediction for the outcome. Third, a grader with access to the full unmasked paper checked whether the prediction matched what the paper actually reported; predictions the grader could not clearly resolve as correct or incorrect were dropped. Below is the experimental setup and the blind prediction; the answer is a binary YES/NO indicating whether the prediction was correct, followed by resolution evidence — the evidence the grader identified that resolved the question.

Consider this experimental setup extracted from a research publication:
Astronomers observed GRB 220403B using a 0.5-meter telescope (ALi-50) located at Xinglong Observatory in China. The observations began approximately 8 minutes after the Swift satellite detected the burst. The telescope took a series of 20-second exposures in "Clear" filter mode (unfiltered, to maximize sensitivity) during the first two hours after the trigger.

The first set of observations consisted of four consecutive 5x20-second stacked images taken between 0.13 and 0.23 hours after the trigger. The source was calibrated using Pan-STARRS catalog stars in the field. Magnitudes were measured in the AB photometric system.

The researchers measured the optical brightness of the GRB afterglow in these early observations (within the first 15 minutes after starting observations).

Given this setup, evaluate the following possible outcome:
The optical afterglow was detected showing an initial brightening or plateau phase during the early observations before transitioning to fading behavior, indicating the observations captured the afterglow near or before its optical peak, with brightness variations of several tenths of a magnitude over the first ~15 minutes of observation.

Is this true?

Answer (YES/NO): NO